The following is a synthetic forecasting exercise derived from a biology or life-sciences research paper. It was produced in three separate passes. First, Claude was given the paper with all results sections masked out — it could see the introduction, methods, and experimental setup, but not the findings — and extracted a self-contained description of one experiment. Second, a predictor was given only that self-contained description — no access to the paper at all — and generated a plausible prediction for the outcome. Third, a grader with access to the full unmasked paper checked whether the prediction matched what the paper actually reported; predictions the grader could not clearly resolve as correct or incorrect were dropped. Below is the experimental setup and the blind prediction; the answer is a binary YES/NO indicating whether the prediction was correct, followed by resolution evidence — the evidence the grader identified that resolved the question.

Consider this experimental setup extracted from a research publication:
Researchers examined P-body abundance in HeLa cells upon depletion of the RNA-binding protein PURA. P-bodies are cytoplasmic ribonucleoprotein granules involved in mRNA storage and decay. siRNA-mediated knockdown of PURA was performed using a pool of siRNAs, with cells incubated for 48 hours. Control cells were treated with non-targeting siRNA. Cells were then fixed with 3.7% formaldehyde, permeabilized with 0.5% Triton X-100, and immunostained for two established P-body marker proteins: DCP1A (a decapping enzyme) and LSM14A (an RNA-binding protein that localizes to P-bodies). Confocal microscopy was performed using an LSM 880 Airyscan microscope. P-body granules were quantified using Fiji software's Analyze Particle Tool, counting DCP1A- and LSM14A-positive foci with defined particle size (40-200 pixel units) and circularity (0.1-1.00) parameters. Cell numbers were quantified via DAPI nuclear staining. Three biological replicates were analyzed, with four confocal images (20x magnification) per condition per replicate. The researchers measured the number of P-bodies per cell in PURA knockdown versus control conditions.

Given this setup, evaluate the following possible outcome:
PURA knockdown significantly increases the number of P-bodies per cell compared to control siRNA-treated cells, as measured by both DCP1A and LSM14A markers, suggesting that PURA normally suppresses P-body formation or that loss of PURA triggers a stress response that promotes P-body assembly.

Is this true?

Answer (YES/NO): NO